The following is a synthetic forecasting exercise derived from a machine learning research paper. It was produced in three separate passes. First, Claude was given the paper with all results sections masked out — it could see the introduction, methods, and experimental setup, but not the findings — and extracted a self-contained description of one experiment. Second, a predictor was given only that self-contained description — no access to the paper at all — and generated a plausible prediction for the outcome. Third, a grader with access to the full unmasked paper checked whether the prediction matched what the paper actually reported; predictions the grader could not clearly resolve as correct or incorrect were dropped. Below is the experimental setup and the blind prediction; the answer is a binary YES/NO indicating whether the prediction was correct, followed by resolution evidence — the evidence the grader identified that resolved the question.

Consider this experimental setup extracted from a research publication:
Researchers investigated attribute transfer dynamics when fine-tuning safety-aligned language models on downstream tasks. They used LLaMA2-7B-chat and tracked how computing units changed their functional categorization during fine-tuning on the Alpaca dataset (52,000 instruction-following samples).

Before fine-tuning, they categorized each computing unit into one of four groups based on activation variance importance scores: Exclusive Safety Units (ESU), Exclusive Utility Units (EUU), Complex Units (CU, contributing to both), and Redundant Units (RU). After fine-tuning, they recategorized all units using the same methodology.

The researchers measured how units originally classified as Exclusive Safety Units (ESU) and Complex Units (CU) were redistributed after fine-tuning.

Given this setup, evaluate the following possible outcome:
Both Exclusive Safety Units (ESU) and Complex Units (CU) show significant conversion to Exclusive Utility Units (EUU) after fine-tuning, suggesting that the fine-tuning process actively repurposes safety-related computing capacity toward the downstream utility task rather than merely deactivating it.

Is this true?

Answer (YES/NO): YES